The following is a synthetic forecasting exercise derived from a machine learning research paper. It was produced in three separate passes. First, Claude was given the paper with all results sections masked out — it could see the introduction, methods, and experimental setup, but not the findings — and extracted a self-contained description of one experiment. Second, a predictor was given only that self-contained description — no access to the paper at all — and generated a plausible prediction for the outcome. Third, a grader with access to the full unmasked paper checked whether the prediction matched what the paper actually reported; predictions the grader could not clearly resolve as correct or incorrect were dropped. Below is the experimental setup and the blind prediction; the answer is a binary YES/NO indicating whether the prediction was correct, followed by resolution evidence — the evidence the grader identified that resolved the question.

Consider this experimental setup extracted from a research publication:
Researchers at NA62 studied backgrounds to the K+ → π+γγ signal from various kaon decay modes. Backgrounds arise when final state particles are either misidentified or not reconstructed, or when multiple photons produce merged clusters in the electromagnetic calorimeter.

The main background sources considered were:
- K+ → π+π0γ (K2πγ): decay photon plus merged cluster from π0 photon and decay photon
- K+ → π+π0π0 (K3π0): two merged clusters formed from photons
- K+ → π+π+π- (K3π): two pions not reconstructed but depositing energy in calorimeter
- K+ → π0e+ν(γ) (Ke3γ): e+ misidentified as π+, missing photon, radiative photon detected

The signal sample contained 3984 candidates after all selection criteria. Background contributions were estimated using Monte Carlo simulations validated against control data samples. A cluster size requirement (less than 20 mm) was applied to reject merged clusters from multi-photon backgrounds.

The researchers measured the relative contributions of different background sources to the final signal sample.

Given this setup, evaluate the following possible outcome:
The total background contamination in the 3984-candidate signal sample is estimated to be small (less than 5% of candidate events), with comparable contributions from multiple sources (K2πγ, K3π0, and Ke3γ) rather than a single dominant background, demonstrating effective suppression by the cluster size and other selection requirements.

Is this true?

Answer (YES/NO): NO